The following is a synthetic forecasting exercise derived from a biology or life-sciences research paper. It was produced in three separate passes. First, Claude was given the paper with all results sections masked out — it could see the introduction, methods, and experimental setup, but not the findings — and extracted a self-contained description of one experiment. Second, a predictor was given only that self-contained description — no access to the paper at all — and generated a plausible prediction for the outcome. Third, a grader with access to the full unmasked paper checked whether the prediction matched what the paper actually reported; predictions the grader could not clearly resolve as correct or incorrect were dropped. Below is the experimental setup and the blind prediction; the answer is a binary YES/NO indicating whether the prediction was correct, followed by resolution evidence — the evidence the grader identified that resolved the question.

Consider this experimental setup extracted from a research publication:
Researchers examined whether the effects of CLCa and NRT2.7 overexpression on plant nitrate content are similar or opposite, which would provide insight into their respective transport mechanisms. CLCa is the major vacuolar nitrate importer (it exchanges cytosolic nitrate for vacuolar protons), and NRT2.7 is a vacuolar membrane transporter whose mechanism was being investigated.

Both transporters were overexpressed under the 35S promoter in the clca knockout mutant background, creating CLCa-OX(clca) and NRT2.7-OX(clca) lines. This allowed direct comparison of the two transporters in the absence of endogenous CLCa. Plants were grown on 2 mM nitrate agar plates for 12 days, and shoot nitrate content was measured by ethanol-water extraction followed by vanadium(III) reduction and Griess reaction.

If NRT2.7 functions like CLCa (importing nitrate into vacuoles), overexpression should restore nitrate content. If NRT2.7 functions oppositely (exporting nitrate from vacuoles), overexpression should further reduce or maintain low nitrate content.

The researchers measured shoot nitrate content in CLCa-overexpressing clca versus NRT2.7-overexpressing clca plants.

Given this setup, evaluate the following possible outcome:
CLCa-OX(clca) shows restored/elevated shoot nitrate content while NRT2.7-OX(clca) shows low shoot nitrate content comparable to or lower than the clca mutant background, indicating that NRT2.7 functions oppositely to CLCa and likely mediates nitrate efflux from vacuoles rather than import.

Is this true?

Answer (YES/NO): YES